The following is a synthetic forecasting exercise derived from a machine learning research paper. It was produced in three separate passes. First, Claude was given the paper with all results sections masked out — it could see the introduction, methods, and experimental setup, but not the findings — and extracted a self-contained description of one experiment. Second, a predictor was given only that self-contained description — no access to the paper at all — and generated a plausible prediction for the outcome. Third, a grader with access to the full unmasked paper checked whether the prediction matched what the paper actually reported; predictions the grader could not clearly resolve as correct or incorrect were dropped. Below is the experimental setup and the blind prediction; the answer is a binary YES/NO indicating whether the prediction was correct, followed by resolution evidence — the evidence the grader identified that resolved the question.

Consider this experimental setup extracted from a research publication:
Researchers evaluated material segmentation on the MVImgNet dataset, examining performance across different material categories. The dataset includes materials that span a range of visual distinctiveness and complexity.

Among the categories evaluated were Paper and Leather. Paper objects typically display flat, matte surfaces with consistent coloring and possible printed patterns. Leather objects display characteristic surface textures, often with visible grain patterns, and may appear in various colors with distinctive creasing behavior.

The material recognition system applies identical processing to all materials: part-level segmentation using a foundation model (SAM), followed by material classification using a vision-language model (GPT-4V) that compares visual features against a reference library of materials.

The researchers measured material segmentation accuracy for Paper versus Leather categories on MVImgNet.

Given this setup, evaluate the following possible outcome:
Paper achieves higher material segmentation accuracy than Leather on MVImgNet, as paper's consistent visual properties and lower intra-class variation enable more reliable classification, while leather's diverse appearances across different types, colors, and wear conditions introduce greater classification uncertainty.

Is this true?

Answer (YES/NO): YES